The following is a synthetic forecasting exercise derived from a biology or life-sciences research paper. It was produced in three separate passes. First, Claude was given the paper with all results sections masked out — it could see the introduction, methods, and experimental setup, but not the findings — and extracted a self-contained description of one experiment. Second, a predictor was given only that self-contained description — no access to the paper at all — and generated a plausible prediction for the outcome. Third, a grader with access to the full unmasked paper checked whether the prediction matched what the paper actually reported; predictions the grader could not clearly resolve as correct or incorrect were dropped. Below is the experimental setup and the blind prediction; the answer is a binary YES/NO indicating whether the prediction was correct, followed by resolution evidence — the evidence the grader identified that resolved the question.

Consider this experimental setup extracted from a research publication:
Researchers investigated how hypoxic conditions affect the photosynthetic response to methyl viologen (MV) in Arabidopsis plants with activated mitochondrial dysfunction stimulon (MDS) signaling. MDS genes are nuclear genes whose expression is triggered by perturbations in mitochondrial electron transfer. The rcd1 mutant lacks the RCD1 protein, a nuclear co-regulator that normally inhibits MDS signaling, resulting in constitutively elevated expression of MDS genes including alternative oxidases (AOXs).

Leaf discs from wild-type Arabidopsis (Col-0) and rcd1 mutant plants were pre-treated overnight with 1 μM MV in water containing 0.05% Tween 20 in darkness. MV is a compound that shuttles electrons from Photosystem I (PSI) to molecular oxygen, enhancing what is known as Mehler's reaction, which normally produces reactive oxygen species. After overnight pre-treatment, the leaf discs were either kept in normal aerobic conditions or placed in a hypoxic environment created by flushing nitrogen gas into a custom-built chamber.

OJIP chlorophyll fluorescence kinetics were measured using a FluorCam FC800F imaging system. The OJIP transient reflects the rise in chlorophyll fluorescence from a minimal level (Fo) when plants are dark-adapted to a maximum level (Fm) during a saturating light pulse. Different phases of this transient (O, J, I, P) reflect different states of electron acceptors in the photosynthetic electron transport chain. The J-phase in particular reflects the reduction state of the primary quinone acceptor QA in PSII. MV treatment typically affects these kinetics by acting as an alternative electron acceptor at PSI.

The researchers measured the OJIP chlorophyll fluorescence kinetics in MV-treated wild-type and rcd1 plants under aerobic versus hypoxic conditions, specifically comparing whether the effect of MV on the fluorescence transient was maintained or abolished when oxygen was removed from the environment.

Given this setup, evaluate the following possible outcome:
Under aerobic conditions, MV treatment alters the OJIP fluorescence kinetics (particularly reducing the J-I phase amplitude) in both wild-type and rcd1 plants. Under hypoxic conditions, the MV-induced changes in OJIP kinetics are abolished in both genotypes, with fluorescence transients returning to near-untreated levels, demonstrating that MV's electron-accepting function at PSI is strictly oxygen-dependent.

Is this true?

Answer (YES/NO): NO